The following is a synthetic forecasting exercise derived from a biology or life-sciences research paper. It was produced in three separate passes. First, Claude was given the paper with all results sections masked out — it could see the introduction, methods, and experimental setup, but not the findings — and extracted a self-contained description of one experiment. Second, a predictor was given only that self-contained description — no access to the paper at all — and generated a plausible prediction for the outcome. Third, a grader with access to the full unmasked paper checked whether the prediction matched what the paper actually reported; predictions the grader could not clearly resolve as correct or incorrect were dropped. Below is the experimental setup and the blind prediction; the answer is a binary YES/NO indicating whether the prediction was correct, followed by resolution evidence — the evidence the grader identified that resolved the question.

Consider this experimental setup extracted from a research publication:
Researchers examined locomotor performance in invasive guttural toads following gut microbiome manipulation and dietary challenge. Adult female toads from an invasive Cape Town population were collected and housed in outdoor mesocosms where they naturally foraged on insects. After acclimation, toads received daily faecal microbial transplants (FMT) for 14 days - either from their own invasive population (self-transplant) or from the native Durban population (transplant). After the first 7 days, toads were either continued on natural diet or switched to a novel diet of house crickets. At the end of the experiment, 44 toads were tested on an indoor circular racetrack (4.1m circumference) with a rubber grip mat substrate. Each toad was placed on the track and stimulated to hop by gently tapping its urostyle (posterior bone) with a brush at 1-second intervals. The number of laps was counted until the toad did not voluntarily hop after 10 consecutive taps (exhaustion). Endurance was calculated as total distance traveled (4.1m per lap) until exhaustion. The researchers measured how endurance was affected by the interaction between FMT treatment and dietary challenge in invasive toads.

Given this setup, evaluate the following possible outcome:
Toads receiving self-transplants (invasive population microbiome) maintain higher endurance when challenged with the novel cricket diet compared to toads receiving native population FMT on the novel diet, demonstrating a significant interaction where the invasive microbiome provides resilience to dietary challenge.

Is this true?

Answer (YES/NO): NO